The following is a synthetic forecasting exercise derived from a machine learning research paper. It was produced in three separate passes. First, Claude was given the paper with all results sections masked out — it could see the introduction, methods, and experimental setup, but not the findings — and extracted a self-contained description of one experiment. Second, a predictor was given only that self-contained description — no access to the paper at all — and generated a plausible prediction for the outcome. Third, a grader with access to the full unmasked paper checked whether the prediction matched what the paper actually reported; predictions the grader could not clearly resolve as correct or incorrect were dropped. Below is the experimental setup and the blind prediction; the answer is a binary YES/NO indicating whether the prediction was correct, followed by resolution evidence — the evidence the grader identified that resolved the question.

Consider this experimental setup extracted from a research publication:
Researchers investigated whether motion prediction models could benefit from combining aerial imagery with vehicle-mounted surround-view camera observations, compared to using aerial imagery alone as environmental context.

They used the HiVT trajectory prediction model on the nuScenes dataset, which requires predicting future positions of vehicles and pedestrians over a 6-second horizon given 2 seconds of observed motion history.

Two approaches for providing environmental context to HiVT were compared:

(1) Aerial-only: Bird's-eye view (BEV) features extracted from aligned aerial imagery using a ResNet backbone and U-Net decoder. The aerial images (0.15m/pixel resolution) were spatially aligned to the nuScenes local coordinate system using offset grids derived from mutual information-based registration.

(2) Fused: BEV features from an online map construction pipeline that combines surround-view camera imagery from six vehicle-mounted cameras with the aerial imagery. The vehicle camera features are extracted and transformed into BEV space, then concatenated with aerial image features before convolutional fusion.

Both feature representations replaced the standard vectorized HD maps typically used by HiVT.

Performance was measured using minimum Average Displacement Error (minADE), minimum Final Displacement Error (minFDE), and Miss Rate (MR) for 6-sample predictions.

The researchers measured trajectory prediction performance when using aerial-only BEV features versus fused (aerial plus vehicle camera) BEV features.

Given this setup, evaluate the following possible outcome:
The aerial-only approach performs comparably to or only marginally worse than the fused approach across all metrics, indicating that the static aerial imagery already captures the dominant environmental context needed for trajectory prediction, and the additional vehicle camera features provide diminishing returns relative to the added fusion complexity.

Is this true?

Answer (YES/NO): NO